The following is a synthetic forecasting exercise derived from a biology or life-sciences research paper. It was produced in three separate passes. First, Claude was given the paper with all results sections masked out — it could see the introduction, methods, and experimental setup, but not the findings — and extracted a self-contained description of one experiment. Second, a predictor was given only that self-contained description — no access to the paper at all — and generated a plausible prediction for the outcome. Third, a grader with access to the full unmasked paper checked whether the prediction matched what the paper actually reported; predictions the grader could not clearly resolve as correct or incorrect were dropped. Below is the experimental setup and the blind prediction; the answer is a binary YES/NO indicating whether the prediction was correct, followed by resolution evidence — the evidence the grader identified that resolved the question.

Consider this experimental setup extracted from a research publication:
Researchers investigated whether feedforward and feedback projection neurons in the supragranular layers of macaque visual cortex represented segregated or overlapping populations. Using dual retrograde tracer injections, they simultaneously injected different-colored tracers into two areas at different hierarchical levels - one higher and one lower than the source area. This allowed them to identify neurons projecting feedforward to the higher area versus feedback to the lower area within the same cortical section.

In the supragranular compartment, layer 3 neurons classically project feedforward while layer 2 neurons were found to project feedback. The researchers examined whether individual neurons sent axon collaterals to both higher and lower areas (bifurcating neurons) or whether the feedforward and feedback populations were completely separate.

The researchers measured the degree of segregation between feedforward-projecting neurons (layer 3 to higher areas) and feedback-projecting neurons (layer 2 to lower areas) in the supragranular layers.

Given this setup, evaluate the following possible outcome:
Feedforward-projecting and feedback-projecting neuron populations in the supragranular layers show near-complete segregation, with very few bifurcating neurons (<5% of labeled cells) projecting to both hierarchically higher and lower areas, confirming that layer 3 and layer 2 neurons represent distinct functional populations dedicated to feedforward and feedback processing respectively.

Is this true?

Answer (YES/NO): YES